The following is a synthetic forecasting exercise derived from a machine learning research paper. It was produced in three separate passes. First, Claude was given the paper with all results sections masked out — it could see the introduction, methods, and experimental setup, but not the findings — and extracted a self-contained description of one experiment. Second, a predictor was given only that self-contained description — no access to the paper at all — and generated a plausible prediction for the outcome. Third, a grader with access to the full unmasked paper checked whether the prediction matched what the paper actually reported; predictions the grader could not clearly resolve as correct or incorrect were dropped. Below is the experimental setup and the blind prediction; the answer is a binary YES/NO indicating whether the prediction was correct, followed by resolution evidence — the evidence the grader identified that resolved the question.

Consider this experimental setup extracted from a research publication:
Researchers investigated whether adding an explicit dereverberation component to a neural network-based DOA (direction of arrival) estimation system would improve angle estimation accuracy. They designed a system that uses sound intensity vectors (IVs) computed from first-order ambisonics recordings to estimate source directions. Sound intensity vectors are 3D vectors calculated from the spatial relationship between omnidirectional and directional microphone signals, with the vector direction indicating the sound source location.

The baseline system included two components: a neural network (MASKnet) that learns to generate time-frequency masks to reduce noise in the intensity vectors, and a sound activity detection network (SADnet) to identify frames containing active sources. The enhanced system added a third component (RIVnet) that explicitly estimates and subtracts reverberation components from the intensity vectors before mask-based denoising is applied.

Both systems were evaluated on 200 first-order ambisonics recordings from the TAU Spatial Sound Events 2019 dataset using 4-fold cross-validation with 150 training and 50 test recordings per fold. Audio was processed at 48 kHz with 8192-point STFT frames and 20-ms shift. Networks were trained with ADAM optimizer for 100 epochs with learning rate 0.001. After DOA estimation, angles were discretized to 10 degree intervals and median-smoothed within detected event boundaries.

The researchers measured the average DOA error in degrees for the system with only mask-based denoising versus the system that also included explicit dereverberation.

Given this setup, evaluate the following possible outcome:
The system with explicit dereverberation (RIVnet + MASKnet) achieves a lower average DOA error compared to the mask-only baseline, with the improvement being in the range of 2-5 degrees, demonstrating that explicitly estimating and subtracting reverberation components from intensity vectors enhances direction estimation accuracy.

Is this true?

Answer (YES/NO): NO